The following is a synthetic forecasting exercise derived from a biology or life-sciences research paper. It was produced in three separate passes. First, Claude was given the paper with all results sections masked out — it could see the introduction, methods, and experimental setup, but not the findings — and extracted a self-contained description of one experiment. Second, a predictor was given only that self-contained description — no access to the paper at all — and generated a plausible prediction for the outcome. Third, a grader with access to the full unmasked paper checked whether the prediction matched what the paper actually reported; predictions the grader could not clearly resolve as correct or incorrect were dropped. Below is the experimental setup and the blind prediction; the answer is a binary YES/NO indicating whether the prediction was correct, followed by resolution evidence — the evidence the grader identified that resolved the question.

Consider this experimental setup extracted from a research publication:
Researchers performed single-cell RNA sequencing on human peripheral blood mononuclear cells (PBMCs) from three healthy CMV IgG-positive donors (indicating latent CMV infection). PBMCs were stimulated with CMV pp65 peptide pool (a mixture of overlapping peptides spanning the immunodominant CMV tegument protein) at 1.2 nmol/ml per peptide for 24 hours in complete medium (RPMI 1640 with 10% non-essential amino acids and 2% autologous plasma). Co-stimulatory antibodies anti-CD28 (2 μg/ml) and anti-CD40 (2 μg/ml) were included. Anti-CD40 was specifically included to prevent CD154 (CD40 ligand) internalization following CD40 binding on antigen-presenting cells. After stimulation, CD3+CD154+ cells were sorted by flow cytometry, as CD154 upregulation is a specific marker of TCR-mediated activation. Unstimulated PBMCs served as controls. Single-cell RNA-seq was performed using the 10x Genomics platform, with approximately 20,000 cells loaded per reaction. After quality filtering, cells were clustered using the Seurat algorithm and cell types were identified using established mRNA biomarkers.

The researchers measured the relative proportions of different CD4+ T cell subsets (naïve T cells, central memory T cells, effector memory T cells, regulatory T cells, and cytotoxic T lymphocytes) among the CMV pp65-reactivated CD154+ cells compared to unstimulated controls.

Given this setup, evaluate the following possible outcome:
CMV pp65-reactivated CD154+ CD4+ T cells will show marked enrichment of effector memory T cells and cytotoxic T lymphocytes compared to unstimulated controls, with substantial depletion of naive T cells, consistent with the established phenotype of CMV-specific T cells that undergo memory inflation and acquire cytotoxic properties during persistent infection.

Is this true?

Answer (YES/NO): NO